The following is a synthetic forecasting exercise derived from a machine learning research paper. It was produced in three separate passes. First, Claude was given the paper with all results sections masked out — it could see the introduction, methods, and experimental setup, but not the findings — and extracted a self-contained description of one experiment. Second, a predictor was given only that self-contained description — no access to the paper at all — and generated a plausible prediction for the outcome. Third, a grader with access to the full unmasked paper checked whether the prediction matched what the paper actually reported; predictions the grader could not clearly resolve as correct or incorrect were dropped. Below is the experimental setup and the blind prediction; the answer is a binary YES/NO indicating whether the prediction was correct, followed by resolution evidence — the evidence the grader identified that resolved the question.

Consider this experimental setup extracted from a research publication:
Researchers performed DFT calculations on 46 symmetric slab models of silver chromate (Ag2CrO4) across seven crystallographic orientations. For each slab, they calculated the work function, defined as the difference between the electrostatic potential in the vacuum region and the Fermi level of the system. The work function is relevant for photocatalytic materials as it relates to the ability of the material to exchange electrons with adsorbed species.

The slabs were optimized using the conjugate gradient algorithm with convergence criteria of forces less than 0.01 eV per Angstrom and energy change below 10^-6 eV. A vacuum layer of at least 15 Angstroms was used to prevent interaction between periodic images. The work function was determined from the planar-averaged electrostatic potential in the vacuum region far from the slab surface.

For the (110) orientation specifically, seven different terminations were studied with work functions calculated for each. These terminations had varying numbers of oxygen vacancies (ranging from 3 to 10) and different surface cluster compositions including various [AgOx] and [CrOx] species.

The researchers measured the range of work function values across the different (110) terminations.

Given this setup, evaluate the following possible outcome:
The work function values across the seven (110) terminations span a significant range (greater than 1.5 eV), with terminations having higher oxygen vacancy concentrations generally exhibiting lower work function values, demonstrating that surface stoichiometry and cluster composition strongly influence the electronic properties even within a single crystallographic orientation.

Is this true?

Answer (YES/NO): NO